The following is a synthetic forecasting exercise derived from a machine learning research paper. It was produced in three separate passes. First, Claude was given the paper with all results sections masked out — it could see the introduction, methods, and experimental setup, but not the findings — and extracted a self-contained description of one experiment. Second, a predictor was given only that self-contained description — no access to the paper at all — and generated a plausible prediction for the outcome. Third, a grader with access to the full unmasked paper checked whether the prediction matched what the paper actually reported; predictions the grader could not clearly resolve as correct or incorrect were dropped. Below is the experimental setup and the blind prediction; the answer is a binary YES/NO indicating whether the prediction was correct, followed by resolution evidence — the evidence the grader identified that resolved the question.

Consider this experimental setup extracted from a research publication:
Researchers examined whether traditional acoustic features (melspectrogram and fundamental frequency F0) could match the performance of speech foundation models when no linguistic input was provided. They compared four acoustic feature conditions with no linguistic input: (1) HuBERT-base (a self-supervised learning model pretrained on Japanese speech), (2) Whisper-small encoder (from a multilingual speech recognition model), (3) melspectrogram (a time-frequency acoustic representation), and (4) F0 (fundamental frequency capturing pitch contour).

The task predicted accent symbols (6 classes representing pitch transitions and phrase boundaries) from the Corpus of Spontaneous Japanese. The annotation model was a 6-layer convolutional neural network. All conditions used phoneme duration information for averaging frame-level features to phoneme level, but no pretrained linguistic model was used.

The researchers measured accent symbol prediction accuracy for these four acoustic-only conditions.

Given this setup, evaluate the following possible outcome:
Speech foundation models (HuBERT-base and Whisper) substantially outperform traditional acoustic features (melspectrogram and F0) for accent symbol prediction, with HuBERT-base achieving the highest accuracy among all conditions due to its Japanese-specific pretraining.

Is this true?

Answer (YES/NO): YES